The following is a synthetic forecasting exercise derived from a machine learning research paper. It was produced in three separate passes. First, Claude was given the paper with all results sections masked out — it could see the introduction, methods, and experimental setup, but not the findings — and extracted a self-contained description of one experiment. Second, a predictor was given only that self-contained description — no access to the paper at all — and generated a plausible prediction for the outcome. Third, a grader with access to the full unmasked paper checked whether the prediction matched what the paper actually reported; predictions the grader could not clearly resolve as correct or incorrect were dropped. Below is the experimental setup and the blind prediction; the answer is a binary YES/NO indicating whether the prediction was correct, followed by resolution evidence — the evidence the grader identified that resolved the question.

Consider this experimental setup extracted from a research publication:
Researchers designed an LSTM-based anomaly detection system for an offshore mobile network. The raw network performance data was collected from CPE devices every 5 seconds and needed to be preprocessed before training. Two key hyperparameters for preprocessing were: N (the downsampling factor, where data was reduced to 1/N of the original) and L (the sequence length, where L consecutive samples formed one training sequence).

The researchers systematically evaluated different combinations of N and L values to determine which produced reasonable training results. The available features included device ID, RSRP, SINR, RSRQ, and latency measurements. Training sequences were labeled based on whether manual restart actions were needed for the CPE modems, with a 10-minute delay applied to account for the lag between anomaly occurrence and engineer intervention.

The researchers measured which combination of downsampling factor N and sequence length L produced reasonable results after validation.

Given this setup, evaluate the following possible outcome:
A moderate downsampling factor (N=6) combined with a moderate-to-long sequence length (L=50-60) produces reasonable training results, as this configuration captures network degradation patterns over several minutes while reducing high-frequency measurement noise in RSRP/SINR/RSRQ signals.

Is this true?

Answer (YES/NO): NO